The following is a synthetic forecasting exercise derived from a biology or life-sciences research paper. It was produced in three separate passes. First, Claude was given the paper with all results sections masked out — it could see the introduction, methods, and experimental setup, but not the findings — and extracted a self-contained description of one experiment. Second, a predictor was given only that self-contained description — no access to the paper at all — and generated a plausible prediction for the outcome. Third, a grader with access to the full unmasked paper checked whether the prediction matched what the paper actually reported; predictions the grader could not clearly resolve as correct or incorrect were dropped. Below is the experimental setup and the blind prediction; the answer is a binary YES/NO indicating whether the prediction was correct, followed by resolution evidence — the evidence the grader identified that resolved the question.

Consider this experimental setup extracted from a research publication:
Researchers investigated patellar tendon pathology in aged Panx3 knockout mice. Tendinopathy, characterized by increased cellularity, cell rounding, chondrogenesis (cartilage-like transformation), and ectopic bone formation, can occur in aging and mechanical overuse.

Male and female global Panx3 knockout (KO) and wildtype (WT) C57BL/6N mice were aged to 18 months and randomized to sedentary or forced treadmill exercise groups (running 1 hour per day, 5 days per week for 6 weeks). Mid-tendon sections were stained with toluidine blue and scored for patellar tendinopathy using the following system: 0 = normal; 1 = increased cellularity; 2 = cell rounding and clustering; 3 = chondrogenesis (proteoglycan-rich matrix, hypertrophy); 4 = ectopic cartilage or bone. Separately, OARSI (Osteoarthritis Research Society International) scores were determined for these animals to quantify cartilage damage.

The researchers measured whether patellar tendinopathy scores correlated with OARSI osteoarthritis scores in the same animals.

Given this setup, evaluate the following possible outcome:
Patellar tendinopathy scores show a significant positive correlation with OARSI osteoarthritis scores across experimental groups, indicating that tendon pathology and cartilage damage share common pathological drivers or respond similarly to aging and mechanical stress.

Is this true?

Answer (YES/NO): YES